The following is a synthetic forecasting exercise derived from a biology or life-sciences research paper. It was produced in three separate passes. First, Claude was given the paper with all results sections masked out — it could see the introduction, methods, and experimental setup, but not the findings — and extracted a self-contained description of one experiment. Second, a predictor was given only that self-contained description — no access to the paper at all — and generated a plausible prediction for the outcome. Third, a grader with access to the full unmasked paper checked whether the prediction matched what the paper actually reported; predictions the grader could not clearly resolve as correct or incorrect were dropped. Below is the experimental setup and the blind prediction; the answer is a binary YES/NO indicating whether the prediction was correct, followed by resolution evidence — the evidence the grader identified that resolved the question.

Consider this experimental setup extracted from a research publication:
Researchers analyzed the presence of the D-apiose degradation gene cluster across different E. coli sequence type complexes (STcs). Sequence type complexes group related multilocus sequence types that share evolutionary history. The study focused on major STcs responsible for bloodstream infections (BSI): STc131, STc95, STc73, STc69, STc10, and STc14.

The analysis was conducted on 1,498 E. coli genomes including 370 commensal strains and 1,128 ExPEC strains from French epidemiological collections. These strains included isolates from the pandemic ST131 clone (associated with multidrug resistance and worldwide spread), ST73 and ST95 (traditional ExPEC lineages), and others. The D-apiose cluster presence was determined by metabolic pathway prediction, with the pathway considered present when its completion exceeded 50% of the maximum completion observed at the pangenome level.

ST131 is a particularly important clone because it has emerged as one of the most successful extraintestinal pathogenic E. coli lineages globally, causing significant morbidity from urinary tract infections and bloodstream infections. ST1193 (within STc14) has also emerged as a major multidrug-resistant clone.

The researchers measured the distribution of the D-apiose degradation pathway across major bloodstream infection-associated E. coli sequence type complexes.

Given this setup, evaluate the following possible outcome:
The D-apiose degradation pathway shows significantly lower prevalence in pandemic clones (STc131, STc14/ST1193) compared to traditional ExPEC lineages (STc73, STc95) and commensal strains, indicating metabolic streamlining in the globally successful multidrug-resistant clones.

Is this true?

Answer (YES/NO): NO